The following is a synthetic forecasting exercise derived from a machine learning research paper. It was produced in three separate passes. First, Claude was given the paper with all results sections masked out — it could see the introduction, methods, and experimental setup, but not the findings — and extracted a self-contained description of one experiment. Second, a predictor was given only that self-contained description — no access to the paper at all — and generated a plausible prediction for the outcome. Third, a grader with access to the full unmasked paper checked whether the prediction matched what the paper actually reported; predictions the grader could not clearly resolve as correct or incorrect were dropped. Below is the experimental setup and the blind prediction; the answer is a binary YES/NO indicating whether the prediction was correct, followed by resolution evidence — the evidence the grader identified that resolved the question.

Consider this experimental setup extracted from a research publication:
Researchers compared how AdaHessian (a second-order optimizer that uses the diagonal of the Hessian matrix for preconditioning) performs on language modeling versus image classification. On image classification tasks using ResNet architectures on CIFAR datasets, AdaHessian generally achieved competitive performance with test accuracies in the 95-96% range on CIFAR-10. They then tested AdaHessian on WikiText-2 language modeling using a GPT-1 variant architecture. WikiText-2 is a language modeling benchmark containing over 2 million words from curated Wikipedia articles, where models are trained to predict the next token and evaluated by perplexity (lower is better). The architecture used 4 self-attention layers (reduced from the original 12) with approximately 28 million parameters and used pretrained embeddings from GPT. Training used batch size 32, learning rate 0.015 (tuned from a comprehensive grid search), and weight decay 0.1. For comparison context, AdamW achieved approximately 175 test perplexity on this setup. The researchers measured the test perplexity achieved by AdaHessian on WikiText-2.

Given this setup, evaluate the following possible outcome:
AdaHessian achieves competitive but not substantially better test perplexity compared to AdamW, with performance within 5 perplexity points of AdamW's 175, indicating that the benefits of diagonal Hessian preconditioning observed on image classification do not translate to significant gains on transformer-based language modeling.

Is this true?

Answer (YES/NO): NO